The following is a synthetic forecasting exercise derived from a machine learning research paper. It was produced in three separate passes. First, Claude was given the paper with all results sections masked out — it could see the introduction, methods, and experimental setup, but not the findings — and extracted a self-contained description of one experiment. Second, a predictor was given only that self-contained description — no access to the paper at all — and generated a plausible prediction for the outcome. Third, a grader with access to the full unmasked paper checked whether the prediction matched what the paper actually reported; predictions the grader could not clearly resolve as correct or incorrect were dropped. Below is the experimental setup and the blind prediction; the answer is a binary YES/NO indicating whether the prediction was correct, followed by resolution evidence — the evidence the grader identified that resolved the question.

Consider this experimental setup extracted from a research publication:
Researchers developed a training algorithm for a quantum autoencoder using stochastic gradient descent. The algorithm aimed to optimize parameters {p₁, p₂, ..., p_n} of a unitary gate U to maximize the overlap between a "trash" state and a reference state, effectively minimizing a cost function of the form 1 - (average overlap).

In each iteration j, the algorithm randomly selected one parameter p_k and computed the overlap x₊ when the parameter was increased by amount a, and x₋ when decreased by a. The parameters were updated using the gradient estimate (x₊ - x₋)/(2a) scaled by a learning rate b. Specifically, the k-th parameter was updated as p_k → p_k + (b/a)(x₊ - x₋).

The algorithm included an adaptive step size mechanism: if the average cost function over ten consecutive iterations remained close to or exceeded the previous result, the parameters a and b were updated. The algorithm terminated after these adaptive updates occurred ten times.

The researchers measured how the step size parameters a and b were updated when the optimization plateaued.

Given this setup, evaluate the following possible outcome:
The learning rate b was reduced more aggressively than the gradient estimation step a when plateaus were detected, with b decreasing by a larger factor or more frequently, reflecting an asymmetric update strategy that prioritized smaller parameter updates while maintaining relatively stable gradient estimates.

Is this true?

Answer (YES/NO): NO